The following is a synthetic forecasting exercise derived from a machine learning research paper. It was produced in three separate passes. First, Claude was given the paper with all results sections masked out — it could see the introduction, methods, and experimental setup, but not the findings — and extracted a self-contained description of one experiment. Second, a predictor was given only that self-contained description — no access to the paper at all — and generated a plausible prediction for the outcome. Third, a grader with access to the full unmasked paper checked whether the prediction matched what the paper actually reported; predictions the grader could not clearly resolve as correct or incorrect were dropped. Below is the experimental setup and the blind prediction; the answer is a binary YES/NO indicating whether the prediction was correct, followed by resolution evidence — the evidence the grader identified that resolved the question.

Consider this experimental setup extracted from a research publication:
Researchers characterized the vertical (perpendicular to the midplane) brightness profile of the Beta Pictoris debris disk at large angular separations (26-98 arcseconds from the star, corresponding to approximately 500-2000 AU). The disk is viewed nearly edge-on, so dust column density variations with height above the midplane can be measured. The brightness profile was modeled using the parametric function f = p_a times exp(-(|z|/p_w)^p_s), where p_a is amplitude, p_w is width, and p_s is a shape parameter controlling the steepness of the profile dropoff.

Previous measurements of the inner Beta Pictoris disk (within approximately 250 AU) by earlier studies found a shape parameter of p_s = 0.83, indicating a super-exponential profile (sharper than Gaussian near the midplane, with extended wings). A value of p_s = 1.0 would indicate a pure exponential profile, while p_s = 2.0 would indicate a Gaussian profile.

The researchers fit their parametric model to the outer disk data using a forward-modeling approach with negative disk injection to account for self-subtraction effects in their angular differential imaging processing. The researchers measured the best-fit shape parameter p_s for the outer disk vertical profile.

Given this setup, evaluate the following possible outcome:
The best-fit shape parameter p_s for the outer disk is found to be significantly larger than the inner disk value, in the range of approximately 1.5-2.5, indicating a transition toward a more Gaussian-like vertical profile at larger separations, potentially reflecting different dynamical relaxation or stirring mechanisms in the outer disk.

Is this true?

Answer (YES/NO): NO